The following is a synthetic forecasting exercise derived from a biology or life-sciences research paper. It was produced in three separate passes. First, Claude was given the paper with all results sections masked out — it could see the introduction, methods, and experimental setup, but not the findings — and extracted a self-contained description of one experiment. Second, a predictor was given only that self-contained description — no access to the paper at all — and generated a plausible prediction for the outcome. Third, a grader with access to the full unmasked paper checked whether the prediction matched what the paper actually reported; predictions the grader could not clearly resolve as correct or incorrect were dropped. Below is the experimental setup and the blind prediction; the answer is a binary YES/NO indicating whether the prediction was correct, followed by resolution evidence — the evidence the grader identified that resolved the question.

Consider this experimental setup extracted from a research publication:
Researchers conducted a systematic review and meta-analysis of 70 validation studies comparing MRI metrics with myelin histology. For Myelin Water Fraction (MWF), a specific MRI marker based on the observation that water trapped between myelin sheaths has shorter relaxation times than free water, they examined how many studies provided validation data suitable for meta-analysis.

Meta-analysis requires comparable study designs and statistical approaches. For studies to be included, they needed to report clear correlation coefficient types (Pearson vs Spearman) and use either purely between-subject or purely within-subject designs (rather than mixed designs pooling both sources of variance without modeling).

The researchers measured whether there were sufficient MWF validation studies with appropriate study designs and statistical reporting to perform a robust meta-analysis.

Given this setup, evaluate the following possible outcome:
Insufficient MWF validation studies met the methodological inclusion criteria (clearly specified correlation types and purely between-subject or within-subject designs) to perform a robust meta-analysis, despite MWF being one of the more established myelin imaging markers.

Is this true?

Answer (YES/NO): YES